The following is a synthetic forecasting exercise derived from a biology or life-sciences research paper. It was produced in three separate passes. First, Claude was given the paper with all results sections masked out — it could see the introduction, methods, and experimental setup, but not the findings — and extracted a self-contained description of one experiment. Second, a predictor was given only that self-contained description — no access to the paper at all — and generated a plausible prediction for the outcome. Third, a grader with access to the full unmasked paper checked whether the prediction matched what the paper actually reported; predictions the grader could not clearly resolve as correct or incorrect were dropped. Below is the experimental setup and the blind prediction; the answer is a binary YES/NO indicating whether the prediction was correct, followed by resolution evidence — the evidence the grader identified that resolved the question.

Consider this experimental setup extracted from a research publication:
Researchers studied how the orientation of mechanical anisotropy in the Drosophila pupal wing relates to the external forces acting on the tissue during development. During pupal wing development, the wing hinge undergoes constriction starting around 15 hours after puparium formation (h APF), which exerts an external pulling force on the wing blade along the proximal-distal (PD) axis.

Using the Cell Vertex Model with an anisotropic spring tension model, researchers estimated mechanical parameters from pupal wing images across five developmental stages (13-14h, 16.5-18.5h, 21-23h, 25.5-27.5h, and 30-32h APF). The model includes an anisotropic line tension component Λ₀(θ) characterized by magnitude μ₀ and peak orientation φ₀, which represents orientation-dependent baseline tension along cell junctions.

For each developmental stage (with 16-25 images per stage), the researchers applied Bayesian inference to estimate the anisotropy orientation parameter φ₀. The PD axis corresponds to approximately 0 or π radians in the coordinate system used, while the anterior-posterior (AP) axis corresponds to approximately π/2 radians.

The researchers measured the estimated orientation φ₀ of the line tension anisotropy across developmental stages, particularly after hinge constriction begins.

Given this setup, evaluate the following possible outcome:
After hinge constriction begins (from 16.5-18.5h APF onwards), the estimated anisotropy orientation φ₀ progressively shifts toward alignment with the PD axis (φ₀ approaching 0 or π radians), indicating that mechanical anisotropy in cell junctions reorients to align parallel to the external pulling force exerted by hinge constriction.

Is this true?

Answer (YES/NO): NO